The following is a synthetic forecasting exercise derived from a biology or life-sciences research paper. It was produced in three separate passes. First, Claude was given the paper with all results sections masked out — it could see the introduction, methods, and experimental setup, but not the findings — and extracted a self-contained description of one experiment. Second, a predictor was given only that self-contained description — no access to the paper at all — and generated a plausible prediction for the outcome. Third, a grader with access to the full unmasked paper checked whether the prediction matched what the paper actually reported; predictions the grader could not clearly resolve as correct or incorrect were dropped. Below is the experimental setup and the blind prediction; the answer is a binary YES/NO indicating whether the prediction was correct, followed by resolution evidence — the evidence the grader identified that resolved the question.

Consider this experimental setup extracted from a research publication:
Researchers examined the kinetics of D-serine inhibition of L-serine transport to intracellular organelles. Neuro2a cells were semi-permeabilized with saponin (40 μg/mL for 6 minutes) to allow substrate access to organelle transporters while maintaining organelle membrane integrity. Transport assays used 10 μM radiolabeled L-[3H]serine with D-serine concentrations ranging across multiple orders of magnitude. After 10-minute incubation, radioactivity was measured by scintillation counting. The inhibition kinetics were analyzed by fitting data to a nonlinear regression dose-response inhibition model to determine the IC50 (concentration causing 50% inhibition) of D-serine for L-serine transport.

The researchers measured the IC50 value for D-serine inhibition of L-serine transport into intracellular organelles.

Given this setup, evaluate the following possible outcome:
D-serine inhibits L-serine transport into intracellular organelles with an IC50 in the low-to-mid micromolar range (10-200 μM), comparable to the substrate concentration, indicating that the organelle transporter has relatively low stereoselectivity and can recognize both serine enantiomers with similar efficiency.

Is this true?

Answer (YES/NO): NO